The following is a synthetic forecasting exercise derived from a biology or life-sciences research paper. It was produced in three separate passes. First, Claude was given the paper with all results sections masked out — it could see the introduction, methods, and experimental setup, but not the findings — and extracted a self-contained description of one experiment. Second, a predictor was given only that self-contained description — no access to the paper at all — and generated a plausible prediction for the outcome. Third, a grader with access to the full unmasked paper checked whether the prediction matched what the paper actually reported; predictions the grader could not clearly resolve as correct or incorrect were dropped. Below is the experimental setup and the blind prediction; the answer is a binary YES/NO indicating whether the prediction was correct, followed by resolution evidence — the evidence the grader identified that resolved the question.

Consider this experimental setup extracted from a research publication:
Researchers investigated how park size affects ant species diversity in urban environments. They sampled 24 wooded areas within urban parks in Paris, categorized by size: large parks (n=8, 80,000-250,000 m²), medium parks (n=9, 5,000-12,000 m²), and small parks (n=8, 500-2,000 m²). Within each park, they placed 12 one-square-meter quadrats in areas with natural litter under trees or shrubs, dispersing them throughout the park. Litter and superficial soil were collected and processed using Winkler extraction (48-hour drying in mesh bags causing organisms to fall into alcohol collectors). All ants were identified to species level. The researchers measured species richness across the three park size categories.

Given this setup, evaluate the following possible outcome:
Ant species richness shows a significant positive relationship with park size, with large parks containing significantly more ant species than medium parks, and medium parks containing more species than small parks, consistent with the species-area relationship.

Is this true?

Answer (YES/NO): NO